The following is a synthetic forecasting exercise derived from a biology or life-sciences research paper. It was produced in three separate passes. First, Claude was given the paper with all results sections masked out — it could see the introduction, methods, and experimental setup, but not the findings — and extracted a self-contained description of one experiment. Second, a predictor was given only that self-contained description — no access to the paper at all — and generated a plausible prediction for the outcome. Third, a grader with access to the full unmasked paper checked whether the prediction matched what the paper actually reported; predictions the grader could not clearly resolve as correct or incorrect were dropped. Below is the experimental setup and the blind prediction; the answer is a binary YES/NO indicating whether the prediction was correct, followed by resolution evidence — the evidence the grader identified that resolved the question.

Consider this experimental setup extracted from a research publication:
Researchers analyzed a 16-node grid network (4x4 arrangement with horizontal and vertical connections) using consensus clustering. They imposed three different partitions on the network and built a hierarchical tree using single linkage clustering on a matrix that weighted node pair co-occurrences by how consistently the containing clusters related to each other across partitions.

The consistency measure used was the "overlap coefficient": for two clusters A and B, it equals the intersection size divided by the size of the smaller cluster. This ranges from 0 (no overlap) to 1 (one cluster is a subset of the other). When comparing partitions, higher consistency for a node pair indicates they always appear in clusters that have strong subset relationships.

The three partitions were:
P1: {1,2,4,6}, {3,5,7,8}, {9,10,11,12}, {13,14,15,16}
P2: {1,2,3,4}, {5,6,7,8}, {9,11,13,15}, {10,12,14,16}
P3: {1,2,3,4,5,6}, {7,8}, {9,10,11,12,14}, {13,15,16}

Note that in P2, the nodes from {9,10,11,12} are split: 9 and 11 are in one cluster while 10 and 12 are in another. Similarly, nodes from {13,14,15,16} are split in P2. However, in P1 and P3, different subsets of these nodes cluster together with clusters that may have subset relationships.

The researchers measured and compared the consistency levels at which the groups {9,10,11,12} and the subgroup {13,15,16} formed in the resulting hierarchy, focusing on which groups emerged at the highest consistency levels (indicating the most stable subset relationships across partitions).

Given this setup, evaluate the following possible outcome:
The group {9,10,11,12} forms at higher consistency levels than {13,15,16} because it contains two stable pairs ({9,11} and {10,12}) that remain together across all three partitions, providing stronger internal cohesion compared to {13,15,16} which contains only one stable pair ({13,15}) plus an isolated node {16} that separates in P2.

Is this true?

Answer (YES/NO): NO